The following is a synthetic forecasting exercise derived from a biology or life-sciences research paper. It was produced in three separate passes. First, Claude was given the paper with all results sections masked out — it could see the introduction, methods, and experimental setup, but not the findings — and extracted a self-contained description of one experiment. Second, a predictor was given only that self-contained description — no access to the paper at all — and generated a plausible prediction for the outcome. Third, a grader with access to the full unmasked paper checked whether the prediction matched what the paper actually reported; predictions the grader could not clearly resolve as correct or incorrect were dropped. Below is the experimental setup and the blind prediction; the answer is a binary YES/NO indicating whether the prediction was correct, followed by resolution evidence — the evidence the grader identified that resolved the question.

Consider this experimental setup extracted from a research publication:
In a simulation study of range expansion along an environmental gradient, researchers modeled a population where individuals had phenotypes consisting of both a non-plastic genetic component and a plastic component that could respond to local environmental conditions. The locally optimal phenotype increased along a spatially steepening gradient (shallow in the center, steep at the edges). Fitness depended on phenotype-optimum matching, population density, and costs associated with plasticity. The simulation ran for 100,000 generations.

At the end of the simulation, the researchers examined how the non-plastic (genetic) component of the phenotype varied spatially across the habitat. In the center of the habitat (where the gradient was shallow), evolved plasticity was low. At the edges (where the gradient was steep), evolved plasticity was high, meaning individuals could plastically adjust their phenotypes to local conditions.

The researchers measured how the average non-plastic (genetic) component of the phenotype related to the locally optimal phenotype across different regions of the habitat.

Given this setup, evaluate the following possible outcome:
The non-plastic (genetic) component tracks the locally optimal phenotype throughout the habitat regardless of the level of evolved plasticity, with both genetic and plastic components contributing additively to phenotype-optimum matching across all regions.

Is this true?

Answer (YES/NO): NO